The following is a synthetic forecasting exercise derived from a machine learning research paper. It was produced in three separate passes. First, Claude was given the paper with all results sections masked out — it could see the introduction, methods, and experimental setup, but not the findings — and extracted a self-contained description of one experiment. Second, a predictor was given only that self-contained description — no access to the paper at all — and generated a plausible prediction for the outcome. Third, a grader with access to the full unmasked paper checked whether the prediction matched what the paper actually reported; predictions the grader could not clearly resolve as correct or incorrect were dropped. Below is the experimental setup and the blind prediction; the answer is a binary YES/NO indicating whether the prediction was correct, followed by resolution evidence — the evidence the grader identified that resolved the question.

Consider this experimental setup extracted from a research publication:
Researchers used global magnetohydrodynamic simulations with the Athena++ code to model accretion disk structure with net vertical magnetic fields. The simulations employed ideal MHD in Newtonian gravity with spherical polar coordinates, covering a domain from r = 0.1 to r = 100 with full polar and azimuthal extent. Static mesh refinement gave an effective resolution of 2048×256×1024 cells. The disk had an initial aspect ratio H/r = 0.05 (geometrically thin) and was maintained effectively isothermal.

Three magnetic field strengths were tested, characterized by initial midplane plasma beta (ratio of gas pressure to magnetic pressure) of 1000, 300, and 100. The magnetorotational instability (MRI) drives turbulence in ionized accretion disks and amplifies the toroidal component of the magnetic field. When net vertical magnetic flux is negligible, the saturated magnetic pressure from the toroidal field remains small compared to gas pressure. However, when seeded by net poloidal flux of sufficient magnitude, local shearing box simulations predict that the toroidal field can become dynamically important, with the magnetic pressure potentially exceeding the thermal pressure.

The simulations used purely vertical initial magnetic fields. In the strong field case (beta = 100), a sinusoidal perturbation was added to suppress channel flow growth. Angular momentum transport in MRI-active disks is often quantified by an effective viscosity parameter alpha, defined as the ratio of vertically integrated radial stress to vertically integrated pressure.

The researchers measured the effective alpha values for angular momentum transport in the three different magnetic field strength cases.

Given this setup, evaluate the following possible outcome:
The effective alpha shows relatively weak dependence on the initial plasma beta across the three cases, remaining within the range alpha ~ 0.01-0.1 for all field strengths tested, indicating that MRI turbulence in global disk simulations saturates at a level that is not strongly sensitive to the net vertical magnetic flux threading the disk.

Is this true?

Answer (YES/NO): NO